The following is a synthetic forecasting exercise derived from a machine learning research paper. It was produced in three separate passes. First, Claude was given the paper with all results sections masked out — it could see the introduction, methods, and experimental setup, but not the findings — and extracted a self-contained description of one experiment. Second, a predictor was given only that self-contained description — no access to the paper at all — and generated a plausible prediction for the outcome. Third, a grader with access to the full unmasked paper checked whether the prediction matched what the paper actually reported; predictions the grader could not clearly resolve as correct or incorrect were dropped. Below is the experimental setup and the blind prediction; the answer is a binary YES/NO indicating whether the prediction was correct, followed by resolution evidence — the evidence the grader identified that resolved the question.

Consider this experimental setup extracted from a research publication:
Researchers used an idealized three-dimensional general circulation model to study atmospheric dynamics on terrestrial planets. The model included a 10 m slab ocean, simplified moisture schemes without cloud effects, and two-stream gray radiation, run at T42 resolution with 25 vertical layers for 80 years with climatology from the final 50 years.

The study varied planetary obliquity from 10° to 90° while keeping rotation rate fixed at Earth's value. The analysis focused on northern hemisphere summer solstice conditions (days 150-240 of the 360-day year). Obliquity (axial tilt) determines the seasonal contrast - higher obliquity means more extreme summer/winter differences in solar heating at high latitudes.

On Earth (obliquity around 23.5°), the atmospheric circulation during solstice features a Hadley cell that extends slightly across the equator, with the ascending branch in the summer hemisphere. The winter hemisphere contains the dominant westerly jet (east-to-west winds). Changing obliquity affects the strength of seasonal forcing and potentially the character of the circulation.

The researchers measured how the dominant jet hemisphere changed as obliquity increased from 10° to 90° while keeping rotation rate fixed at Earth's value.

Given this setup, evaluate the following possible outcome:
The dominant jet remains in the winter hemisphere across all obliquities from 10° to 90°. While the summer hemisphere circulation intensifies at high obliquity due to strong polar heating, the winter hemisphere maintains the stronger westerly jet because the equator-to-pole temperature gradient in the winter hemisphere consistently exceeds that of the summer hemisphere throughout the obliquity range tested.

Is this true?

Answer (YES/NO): YES